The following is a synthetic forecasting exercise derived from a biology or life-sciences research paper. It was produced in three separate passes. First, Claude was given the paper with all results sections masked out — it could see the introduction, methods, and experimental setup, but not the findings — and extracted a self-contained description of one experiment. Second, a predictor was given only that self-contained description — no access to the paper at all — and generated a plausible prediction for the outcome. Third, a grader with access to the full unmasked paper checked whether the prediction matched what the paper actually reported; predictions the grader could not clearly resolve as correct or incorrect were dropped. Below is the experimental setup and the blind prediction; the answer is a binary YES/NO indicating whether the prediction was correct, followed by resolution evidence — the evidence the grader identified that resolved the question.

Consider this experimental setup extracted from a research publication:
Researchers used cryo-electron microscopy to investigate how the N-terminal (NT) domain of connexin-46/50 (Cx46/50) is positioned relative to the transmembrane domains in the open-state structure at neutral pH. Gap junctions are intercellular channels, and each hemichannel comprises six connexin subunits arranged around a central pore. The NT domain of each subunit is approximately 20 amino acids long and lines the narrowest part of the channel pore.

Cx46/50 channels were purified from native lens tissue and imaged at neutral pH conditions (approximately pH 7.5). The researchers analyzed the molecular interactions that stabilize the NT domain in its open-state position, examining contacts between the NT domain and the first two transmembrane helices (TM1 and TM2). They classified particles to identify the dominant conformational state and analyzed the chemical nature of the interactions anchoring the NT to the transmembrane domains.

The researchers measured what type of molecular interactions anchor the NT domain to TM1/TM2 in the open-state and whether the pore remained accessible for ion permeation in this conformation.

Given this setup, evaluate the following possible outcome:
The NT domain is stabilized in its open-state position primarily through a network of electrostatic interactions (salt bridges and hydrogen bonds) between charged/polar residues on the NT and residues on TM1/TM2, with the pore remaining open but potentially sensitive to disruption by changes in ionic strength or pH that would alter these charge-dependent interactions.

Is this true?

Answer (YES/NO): NO